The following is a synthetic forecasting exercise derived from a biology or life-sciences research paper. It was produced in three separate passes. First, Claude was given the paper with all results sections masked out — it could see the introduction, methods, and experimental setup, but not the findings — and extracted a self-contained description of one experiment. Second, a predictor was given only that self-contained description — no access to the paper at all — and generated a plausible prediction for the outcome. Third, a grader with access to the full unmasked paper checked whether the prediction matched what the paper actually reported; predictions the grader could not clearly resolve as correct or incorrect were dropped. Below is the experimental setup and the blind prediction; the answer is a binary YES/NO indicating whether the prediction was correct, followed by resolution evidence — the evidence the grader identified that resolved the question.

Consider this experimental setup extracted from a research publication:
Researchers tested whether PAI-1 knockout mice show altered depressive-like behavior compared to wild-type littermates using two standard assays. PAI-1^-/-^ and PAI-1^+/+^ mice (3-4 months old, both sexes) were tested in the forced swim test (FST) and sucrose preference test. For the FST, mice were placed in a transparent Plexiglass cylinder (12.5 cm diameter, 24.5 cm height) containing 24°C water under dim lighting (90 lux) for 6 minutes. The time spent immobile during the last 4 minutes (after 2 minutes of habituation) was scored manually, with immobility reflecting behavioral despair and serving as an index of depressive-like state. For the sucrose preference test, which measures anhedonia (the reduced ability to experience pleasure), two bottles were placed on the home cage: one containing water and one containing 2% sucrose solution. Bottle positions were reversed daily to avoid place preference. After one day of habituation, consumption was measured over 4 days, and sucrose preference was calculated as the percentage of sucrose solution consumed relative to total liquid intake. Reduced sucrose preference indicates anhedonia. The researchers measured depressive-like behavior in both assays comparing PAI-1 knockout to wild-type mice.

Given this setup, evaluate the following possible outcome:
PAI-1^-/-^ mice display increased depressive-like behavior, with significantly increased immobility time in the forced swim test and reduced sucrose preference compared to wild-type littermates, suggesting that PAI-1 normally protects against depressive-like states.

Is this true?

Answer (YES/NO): NO